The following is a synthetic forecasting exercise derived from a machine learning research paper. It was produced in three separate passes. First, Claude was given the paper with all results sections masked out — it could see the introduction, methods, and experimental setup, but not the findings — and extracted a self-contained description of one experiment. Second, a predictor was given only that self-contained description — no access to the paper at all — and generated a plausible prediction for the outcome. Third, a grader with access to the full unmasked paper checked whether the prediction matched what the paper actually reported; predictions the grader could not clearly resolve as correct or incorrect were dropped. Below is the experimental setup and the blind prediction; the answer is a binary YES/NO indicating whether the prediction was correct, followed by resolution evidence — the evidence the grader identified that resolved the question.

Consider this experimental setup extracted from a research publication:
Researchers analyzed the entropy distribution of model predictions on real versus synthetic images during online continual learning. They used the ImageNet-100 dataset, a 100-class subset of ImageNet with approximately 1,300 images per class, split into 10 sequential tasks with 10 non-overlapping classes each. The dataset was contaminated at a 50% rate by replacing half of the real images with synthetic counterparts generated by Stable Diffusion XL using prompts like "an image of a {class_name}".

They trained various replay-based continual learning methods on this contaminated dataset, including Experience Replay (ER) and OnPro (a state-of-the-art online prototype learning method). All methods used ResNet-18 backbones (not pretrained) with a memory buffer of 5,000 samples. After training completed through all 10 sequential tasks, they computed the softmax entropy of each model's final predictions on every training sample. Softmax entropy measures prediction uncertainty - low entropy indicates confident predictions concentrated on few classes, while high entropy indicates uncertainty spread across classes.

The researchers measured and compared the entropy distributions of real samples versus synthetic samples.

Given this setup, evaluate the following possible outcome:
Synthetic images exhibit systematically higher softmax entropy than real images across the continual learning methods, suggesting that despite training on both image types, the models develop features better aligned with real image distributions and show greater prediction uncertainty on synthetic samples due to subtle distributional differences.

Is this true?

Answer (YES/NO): NO